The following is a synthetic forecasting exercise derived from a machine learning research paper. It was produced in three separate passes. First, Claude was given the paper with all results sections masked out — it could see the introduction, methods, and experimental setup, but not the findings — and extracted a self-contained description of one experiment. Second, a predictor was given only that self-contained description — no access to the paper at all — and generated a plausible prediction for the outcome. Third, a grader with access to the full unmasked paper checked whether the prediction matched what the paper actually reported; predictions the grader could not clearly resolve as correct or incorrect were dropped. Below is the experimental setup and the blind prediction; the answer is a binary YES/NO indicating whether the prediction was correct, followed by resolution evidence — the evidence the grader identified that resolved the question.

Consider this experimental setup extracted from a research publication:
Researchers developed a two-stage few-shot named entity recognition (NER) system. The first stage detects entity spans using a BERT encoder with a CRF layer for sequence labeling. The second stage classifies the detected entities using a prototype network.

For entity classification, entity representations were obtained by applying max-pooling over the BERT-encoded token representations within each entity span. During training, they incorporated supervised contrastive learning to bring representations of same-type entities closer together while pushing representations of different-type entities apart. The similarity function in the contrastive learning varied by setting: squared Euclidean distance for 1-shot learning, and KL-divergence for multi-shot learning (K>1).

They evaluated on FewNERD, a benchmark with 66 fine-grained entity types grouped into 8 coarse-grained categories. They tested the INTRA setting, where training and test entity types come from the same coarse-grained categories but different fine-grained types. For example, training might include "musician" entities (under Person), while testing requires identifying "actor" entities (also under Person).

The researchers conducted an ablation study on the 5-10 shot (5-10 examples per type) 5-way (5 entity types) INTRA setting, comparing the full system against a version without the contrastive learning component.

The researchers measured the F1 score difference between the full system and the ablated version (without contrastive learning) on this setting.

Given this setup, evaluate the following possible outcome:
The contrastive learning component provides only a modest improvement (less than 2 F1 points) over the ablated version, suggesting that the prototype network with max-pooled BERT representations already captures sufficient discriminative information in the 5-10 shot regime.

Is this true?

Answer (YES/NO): YES